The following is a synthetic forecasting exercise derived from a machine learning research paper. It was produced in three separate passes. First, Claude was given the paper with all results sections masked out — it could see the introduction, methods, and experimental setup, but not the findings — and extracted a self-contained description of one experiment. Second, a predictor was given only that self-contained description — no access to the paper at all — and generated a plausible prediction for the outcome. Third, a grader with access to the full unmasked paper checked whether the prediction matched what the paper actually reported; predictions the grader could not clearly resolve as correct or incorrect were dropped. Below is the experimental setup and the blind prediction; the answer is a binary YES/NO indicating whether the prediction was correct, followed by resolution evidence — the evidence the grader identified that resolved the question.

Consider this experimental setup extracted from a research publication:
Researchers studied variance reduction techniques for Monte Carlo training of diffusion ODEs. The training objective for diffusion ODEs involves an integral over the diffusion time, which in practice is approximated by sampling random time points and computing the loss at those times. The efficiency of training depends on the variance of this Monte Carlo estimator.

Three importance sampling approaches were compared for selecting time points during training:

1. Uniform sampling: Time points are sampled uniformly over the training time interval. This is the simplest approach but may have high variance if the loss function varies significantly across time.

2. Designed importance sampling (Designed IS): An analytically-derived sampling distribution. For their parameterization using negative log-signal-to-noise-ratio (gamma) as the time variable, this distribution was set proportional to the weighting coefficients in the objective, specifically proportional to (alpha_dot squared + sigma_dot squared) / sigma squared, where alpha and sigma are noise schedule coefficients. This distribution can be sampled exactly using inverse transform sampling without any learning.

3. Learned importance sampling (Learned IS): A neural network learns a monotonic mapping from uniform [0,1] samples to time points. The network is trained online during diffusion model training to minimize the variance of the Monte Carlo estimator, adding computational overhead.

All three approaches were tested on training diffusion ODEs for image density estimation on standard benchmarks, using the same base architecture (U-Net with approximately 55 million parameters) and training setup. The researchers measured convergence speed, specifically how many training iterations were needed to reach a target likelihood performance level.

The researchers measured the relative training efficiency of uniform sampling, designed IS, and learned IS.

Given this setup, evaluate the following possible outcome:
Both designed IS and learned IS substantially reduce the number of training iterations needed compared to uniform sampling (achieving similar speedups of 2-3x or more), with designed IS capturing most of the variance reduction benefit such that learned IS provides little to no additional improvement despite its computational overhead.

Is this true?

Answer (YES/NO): YES